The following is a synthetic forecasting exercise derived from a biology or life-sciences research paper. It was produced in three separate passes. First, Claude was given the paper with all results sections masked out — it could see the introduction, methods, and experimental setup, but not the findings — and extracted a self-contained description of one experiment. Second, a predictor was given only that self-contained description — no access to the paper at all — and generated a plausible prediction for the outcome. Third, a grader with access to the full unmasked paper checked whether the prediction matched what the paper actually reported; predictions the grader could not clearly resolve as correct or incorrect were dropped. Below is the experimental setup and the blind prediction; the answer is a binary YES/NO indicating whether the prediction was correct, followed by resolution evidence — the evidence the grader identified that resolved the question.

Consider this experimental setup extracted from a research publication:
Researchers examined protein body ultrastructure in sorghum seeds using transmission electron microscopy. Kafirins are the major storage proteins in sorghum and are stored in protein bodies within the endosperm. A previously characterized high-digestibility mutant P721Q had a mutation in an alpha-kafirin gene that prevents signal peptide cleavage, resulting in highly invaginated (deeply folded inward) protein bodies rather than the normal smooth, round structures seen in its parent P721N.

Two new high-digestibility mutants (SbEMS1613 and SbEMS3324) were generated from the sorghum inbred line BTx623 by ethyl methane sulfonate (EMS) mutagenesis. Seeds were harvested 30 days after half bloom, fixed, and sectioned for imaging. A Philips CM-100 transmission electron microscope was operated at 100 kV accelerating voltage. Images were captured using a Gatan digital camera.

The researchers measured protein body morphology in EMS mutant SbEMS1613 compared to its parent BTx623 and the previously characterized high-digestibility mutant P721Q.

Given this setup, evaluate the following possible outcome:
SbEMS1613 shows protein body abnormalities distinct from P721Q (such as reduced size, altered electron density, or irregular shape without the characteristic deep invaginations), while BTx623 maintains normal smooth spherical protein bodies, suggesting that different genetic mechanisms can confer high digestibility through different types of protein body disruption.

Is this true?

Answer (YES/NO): NO